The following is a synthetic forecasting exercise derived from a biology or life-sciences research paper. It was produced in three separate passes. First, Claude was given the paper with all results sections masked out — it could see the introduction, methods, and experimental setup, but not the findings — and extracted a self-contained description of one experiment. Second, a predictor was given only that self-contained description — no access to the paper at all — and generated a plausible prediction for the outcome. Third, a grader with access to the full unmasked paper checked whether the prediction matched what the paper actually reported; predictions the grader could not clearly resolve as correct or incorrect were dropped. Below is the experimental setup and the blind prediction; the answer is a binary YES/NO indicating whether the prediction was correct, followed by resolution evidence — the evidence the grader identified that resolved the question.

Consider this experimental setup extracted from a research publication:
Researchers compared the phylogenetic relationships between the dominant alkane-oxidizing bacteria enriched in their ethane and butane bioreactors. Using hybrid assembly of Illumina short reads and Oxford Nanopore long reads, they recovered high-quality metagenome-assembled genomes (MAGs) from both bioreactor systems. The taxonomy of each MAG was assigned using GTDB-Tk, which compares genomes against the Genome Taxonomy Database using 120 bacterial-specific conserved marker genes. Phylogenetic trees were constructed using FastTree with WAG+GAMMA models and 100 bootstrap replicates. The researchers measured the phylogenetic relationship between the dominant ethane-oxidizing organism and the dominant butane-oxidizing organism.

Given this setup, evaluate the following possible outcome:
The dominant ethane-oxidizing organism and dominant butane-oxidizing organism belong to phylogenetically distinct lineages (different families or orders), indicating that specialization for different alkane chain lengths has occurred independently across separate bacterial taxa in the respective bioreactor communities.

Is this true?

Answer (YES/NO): NO